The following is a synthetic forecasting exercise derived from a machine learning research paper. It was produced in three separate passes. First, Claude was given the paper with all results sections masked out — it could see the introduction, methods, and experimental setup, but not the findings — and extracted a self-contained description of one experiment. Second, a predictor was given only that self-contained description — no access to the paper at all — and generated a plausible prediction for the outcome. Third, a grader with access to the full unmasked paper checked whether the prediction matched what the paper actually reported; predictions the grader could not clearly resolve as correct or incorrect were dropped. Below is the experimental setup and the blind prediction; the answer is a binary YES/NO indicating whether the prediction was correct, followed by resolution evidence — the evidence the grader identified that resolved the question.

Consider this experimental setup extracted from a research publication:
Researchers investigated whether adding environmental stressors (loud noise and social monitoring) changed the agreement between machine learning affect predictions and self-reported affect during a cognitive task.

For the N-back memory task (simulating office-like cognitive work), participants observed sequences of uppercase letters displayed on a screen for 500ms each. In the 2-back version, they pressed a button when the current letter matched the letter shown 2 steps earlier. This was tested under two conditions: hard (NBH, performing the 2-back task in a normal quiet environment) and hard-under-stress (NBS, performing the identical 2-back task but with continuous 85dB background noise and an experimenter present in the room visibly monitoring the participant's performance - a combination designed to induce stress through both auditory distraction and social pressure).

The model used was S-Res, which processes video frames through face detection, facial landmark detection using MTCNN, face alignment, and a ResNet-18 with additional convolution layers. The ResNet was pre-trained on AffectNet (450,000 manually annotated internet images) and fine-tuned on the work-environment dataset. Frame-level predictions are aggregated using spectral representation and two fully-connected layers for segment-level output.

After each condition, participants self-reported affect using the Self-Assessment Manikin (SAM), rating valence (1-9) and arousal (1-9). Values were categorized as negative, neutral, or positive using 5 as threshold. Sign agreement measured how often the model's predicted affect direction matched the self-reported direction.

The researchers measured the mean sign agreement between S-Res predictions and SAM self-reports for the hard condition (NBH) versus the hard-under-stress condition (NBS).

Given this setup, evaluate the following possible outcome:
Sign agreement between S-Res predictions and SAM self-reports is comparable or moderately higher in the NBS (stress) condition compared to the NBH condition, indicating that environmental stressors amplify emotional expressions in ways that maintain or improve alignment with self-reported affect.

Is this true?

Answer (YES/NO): YES